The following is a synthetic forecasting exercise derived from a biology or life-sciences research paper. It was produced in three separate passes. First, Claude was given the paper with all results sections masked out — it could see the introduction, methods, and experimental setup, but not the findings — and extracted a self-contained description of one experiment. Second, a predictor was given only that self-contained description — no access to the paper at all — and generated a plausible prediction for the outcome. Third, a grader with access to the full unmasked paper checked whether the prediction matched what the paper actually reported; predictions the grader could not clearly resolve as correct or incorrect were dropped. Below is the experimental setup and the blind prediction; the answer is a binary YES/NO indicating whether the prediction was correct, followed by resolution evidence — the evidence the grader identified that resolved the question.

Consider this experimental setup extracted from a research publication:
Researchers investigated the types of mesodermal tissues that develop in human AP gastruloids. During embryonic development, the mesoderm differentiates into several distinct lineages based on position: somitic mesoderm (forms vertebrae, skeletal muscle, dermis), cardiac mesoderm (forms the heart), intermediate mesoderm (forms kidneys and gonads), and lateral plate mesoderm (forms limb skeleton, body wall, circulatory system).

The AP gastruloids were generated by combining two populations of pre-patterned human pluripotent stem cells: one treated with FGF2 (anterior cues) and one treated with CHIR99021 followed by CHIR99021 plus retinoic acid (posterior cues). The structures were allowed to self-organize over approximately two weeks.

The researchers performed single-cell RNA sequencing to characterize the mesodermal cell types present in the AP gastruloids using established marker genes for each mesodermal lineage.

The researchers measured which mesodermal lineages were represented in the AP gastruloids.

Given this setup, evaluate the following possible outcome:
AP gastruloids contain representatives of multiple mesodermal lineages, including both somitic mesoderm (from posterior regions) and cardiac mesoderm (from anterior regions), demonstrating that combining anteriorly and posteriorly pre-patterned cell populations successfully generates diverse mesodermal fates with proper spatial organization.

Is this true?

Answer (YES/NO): YES